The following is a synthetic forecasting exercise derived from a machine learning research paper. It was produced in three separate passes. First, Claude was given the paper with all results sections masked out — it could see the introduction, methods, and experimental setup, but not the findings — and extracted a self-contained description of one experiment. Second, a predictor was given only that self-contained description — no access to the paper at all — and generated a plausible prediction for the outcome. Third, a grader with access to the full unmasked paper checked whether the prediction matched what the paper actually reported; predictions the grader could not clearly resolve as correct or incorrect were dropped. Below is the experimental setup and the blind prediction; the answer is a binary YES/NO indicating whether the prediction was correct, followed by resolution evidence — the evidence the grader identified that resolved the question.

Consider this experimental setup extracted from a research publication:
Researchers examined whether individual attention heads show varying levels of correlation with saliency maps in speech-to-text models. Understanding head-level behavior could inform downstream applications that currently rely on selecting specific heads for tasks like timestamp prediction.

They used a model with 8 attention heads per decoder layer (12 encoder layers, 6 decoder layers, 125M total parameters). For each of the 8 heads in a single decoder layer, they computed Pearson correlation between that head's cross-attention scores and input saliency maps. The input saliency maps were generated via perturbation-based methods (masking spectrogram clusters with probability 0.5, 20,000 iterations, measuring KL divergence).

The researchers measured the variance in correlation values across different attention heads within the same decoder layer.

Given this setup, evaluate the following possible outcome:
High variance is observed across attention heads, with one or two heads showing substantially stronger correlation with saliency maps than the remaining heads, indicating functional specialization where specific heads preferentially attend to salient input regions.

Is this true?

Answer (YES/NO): NO